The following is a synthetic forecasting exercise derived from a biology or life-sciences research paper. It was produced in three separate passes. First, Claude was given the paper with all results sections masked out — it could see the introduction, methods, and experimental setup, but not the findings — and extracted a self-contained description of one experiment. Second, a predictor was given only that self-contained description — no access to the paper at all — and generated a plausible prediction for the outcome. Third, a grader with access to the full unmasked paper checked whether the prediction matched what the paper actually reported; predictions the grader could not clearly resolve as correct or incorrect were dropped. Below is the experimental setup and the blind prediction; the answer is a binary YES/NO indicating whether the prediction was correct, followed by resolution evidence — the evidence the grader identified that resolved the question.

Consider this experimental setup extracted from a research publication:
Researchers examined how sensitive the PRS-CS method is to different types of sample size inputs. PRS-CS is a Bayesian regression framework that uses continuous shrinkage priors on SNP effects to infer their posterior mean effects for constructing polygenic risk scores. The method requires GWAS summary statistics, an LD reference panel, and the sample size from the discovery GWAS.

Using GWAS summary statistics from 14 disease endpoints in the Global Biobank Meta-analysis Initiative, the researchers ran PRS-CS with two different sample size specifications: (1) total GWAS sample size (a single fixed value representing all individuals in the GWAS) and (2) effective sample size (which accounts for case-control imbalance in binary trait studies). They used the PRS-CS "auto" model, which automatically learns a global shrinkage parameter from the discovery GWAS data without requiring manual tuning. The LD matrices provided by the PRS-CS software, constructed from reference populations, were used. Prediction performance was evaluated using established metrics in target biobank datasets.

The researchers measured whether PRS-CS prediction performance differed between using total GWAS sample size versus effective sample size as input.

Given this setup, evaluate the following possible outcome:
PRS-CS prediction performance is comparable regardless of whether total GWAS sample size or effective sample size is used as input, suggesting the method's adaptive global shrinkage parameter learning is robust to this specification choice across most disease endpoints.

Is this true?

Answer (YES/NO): YES